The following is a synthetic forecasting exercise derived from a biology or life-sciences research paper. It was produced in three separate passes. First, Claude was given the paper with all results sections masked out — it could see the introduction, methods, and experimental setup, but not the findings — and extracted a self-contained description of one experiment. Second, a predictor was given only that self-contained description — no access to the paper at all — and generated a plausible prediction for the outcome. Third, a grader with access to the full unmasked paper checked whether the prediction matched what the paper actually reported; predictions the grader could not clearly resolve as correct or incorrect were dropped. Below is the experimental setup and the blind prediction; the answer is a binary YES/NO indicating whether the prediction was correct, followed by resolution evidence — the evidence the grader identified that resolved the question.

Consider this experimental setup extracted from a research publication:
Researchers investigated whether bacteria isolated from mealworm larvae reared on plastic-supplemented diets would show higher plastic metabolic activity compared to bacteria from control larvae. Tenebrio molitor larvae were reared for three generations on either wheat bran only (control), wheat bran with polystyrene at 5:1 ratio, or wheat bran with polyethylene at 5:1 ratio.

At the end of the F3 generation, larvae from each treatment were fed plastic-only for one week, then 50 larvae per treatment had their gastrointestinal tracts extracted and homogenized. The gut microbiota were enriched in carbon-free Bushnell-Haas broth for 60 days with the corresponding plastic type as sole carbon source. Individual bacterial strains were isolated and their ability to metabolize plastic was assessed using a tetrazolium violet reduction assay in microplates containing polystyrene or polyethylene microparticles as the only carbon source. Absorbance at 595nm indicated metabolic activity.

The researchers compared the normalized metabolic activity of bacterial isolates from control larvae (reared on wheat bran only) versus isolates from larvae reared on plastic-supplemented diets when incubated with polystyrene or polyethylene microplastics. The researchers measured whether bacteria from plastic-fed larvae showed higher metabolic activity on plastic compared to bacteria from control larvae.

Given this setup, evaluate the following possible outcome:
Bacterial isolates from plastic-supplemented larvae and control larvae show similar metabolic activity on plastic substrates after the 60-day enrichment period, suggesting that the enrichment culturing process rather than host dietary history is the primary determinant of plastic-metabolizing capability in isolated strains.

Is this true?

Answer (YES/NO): NO